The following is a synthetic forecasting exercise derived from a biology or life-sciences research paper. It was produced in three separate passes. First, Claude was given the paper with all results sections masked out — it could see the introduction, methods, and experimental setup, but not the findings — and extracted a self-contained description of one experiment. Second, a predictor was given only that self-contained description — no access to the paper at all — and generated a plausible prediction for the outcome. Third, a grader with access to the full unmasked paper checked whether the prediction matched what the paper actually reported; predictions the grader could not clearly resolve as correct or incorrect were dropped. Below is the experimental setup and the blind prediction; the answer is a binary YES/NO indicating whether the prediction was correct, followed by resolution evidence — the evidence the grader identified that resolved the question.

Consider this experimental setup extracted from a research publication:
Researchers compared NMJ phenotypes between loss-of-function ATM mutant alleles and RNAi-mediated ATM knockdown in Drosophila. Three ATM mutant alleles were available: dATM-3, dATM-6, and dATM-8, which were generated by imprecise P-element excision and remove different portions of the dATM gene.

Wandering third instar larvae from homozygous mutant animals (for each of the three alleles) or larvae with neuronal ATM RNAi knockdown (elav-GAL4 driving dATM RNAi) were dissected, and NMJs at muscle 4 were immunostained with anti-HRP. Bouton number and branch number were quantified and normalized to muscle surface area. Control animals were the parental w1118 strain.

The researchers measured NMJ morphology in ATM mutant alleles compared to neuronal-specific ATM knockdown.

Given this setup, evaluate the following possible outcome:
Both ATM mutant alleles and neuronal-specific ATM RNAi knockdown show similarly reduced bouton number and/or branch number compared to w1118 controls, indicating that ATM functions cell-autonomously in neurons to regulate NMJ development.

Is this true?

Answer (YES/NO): YES